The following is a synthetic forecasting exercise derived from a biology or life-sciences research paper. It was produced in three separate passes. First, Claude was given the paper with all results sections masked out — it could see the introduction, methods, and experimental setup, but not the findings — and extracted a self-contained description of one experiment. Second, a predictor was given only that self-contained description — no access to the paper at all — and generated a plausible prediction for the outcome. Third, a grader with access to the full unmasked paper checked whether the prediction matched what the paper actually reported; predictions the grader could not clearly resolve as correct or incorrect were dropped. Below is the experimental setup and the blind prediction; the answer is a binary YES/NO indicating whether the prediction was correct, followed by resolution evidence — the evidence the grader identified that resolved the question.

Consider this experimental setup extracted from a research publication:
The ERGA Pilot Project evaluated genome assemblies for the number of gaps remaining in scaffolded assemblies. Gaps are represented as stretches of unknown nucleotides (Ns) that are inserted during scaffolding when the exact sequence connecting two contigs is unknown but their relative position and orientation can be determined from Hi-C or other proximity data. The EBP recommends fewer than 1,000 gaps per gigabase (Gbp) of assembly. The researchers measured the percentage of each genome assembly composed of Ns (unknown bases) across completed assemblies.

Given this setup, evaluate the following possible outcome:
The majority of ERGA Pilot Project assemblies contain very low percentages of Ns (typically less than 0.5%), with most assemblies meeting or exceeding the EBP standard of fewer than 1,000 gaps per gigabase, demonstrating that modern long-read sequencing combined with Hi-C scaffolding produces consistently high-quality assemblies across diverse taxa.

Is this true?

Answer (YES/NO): YES